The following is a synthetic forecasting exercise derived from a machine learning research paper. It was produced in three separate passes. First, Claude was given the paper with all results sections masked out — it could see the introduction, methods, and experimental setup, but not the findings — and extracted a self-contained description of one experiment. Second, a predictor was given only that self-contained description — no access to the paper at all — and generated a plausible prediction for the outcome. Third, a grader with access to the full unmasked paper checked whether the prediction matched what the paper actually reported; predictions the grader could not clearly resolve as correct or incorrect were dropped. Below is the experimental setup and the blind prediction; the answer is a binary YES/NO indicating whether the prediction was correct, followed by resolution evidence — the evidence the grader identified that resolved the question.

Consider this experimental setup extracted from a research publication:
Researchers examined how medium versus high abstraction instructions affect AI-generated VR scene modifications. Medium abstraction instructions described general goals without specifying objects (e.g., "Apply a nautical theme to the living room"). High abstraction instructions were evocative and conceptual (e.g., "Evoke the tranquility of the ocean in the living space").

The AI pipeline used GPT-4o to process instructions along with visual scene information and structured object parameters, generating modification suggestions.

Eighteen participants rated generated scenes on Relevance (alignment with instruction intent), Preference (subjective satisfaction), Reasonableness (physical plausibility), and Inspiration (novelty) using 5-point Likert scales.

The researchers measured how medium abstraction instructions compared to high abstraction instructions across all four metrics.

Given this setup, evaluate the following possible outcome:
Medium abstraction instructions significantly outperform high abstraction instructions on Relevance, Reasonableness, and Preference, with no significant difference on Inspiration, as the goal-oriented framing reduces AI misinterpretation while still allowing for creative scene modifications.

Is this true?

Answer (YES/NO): NO